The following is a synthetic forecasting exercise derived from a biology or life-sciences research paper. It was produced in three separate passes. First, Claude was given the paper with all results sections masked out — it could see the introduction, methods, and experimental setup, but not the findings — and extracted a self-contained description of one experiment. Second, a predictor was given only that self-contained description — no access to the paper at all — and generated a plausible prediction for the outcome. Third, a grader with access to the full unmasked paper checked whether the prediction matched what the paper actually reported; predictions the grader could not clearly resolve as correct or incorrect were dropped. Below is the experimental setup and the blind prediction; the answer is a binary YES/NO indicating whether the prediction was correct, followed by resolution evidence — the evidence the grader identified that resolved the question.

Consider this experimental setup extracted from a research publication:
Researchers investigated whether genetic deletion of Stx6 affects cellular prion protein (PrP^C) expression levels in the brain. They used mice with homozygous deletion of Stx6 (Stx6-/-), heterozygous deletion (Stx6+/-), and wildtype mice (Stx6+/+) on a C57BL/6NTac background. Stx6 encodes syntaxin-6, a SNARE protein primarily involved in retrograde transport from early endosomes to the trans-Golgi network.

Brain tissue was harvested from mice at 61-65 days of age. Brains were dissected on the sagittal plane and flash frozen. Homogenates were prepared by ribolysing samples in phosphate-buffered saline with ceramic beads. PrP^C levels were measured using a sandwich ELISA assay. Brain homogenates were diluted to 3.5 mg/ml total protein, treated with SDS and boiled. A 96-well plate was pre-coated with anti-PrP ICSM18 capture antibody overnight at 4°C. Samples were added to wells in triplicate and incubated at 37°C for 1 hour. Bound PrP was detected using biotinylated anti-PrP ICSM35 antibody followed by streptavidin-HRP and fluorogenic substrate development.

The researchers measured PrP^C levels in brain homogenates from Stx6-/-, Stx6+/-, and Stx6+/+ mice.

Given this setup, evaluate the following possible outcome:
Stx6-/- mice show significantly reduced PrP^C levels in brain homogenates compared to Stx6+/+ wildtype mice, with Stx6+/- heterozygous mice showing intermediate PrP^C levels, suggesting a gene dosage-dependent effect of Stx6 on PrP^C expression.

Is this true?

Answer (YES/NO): NO